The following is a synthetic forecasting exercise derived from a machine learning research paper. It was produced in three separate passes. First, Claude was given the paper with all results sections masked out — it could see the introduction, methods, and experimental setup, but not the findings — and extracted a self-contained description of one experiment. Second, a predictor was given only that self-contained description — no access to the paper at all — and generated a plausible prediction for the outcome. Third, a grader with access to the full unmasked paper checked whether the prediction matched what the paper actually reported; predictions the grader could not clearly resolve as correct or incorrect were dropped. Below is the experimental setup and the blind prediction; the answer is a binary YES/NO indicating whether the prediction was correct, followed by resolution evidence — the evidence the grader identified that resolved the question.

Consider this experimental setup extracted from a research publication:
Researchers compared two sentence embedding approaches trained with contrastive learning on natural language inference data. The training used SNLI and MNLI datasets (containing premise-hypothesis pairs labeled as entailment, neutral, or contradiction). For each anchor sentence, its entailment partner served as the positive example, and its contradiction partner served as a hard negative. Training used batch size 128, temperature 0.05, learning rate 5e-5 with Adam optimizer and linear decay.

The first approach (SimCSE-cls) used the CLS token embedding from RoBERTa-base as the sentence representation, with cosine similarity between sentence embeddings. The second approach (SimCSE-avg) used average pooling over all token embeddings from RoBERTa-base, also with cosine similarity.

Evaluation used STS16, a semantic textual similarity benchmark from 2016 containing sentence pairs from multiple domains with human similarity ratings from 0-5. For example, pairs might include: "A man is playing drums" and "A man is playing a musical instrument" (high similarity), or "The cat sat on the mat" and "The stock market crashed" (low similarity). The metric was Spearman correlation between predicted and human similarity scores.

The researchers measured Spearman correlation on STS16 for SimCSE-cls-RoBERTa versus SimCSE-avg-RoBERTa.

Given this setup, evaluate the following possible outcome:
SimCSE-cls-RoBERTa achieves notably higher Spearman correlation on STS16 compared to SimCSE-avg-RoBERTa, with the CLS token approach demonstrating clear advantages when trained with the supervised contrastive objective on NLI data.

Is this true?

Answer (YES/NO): NO